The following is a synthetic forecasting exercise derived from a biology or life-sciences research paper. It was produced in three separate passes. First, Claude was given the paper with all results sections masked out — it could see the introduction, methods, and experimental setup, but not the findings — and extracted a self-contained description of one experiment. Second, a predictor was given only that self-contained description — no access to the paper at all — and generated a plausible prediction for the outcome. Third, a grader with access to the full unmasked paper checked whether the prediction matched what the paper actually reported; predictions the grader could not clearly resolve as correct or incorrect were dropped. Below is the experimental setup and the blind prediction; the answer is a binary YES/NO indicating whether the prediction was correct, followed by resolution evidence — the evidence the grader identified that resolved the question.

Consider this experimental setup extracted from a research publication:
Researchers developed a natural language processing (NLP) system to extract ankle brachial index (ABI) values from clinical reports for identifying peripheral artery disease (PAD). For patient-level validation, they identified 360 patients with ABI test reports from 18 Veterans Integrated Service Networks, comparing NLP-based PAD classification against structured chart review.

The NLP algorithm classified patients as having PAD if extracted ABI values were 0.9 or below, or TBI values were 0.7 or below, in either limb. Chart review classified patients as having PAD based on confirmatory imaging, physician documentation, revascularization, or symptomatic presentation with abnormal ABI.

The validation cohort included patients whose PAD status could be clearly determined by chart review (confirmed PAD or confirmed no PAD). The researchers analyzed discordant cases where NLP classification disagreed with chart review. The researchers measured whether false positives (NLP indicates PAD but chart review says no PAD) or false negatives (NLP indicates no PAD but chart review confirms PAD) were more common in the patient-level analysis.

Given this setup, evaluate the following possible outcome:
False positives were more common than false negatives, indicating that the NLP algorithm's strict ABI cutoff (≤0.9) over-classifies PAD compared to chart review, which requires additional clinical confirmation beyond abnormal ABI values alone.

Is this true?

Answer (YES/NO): NO